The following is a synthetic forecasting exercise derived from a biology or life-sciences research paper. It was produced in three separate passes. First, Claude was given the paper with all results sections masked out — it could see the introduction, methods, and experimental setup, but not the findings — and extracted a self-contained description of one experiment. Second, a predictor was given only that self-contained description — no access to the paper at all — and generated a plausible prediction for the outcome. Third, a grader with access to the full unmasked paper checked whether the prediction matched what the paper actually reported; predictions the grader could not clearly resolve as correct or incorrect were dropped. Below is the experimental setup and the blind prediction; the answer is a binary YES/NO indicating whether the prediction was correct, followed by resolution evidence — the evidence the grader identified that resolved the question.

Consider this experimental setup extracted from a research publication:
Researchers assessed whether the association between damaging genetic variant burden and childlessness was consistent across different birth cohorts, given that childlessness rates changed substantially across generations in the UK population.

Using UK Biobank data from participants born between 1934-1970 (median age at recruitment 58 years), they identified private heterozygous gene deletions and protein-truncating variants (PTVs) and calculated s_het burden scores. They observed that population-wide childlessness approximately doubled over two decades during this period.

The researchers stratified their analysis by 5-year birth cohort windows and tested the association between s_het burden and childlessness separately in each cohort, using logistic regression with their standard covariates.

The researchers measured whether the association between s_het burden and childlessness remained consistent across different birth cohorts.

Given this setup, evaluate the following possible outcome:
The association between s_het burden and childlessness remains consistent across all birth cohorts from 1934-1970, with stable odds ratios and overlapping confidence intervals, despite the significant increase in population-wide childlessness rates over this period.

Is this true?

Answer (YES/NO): YES